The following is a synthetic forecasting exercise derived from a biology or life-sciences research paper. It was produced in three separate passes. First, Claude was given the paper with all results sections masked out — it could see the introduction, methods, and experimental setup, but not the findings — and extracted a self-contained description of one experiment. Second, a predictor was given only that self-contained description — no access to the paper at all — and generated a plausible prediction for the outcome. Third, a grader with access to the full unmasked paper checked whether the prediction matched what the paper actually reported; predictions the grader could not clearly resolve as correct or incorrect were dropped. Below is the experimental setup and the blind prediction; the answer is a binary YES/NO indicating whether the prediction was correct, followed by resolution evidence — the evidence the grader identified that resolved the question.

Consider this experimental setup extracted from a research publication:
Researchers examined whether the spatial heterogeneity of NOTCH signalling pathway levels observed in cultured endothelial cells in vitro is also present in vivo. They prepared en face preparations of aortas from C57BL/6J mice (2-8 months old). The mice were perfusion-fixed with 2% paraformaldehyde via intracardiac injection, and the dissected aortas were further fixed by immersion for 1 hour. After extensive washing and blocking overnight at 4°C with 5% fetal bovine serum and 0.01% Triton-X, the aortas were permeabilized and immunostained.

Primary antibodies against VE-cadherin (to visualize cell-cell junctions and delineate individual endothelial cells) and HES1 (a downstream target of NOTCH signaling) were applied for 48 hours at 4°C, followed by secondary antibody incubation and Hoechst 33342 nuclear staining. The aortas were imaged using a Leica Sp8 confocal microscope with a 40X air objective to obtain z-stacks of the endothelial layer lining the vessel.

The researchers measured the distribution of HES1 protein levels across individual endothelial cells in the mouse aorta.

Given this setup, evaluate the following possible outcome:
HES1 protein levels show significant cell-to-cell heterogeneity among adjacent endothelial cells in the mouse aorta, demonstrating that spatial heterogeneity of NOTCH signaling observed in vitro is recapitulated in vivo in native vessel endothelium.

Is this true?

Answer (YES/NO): YES